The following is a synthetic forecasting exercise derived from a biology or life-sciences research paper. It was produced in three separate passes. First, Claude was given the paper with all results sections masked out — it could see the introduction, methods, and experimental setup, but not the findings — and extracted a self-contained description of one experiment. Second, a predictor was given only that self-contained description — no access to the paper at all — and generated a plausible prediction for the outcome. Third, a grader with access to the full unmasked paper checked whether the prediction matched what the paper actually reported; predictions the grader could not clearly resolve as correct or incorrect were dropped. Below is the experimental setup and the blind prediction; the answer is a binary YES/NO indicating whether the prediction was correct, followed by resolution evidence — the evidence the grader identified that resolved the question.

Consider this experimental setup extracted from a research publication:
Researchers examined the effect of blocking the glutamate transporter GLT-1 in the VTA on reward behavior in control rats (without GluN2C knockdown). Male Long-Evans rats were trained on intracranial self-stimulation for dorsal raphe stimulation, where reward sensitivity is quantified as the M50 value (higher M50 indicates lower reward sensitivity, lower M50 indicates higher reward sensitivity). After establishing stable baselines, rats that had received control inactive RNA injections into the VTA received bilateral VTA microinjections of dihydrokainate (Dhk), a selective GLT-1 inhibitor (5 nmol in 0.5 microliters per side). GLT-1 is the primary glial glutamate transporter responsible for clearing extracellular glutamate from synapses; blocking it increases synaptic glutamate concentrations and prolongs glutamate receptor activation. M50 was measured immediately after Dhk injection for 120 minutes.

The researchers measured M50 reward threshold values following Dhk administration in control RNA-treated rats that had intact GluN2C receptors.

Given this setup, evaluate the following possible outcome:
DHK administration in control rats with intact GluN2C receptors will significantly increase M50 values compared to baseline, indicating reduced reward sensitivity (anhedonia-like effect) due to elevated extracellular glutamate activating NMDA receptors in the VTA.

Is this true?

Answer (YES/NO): YES